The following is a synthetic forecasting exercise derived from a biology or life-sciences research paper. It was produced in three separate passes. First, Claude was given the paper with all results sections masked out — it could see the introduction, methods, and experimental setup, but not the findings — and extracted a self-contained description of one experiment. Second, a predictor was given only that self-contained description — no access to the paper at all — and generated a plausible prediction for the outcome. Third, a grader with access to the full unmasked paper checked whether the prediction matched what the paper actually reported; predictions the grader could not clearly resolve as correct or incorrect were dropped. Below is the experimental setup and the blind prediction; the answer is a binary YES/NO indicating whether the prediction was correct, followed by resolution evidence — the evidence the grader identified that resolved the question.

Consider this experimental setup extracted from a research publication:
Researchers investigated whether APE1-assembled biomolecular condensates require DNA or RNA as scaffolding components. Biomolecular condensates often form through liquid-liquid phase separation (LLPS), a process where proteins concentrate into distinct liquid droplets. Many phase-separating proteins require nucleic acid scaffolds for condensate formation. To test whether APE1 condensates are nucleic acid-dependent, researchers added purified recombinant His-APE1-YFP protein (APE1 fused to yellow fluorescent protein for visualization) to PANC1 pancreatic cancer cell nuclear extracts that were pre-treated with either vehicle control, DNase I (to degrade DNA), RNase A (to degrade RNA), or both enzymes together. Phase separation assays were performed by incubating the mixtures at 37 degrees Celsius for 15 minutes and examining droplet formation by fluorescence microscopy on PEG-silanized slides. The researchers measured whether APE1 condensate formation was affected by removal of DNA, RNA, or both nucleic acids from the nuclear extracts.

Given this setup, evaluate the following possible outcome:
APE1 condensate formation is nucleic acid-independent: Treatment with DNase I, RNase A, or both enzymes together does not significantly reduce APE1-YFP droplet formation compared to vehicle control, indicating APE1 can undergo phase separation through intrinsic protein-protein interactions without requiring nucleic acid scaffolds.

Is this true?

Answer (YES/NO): YES